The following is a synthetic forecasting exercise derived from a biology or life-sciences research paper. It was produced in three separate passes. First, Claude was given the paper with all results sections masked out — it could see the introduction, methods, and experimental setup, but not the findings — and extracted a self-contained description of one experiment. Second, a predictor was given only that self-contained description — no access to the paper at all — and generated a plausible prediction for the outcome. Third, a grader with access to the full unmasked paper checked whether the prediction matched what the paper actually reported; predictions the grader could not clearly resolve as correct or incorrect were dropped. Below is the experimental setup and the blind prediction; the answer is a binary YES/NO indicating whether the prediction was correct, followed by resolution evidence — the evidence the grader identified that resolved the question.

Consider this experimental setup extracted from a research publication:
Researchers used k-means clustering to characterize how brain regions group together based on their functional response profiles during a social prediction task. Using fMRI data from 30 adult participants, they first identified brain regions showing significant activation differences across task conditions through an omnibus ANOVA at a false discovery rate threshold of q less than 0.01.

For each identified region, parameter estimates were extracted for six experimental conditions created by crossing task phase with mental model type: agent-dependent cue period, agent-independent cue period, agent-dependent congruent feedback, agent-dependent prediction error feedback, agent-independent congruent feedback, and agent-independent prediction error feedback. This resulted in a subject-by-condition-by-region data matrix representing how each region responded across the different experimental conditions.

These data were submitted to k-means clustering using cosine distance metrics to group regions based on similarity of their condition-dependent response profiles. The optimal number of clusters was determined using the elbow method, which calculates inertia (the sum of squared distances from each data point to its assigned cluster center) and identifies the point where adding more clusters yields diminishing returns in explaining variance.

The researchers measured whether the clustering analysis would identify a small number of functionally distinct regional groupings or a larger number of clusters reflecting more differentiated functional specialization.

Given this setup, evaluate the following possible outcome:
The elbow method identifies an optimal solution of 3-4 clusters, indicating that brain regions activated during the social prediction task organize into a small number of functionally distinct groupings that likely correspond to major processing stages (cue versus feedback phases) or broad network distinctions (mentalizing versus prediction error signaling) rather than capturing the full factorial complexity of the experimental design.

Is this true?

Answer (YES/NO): YES